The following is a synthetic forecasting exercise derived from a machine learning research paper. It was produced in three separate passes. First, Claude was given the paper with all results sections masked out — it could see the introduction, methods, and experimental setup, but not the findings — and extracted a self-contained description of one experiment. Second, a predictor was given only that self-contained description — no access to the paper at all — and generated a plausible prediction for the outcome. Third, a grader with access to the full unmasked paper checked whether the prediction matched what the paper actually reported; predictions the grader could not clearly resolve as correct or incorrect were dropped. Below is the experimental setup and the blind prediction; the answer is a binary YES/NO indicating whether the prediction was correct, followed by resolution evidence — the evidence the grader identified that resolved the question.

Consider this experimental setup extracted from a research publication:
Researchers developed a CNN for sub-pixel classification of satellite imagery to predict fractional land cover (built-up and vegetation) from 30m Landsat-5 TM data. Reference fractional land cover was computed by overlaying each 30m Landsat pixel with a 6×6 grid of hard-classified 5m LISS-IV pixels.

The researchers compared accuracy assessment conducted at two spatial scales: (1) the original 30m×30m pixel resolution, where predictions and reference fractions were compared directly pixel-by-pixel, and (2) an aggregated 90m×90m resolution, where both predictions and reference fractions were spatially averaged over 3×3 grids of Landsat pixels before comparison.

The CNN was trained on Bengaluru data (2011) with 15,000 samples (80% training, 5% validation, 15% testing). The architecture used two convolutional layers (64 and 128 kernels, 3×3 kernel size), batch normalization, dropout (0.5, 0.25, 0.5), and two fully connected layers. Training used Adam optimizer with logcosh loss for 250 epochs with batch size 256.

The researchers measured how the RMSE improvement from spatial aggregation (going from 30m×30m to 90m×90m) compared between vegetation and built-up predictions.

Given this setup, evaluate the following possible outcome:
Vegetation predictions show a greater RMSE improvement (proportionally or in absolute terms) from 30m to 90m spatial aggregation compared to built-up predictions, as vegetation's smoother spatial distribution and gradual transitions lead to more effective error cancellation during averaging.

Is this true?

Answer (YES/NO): YES